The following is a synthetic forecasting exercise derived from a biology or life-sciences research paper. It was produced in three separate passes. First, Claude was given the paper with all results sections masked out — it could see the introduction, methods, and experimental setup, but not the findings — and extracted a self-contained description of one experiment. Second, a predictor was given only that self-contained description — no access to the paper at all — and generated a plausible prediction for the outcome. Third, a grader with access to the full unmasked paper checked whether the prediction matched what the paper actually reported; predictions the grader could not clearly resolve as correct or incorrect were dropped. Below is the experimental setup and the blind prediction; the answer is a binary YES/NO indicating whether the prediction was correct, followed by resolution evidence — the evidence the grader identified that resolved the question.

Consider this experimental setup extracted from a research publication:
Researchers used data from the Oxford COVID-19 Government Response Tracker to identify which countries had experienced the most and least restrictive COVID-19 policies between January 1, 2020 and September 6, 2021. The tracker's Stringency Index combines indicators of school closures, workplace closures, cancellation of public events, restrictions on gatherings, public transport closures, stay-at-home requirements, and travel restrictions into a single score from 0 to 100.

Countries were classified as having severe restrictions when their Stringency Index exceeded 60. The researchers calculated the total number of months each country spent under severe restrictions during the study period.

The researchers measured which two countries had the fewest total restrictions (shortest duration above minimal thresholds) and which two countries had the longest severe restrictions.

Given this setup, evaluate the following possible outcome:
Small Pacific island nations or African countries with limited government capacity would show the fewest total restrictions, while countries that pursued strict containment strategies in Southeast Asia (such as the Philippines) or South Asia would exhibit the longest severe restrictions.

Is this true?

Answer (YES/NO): NO